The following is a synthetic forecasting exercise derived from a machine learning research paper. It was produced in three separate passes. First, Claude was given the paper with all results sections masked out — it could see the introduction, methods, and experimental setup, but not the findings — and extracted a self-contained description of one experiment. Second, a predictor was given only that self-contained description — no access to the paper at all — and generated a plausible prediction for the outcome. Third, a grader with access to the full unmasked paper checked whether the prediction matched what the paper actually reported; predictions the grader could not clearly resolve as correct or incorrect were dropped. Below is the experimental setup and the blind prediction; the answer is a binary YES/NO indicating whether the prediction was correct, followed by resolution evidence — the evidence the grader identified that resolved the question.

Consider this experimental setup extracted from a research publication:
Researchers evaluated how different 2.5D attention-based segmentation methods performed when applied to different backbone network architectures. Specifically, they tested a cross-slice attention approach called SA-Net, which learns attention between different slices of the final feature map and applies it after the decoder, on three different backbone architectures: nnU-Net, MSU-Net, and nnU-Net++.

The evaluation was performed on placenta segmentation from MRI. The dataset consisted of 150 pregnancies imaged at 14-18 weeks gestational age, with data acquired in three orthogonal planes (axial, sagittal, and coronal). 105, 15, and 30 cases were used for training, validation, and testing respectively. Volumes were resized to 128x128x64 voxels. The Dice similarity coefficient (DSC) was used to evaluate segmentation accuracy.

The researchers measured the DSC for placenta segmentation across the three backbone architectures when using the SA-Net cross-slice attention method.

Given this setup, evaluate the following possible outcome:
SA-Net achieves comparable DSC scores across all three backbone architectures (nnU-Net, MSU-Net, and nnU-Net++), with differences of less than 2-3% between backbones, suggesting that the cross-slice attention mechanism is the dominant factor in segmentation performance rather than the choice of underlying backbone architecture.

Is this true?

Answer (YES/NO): NO